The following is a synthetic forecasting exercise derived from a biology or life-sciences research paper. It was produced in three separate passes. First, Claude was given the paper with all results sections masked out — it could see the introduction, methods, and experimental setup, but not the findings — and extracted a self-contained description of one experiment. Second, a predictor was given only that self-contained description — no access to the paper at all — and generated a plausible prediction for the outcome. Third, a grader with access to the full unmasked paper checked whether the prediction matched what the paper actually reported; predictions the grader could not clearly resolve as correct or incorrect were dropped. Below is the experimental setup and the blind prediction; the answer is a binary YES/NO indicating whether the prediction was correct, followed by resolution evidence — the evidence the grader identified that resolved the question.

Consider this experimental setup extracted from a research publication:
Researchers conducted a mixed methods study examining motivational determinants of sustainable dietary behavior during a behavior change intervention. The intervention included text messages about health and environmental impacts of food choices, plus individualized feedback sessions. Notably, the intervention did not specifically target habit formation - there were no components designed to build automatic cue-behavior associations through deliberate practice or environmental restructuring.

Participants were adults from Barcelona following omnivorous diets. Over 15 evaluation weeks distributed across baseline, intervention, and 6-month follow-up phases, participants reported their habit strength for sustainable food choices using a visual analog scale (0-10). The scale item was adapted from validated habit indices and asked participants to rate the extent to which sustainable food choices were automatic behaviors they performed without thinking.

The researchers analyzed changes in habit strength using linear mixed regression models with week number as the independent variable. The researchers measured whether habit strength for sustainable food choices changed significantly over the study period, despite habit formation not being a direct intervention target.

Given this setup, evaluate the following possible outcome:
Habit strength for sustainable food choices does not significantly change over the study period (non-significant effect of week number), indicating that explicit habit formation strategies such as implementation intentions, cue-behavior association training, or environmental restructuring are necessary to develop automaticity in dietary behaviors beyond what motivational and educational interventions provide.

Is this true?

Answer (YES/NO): NO